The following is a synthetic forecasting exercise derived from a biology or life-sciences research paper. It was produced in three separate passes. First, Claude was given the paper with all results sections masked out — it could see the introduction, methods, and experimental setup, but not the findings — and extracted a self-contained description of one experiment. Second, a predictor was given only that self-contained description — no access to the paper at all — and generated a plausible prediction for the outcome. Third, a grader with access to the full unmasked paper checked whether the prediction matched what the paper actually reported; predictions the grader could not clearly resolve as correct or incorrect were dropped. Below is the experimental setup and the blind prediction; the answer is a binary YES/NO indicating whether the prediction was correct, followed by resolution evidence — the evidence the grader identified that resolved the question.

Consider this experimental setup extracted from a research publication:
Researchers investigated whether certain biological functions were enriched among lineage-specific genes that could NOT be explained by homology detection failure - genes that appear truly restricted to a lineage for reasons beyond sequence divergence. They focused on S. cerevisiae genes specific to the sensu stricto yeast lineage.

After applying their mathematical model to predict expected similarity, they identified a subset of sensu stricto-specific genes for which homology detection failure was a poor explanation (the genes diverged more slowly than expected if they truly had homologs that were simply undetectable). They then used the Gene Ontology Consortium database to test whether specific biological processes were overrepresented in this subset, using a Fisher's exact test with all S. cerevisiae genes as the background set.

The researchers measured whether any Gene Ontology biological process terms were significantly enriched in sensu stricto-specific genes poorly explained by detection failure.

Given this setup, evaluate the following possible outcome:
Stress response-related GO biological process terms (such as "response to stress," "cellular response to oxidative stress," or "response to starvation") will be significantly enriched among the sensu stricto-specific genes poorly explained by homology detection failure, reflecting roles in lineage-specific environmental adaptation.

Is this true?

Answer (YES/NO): NO